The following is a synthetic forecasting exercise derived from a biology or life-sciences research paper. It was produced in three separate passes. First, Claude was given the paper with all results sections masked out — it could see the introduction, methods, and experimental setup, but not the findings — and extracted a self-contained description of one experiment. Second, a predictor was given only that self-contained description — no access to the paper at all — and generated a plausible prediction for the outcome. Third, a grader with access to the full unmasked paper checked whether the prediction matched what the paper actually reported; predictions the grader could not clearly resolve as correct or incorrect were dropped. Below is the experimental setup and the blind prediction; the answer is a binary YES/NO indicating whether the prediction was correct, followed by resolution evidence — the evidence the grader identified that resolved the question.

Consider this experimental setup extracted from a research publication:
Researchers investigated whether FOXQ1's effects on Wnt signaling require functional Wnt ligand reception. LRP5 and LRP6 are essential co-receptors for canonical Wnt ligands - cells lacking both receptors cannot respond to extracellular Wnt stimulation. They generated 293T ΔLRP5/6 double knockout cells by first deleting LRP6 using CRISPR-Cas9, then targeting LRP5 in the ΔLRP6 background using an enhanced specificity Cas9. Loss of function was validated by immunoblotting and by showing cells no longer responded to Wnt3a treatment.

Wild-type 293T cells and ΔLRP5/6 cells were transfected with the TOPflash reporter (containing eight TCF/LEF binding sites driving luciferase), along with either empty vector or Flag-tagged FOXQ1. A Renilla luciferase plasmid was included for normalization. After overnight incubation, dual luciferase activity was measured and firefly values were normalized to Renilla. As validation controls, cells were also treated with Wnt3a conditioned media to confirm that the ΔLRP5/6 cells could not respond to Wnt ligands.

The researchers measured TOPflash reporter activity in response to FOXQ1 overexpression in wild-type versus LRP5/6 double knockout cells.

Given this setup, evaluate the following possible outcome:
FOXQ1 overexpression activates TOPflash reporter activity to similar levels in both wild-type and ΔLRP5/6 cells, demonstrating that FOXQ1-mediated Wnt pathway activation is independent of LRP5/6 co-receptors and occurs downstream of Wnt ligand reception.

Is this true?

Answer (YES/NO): NO